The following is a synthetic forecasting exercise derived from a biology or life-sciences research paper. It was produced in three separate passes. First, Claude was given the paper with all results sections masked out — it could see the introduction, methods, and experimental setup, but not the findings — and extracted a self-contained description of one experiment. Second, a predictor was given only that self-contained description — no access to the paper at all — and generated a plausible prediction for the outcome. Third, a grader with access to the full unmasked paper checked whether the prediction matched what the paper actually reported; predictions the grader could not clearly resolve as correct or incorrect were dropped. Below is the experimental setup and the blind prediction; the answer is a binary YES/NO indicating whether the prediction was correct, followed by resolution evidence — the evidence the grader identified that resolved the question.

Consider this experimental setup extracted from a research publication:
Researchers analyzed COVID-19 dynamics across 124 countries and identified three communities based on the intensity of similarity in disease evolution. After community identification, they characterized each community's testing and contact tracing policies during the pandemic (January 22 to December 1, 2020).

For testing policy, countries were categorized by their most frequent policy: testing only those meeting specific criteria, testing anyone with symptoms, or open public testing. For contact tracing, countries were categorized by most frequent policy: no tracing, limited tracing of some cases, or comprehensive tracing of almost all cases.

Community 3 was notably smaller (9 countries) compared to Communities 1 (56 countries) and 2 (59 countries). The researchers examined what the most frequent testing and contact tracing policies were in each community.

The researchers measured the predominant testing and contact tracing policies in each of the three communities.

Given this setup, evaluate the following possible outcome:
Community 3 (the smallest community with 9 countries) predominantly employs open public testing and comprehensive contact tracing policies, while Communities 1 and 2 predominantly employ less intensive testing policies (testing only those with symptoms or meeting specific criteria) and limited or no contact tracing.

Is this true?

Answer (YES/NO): NO